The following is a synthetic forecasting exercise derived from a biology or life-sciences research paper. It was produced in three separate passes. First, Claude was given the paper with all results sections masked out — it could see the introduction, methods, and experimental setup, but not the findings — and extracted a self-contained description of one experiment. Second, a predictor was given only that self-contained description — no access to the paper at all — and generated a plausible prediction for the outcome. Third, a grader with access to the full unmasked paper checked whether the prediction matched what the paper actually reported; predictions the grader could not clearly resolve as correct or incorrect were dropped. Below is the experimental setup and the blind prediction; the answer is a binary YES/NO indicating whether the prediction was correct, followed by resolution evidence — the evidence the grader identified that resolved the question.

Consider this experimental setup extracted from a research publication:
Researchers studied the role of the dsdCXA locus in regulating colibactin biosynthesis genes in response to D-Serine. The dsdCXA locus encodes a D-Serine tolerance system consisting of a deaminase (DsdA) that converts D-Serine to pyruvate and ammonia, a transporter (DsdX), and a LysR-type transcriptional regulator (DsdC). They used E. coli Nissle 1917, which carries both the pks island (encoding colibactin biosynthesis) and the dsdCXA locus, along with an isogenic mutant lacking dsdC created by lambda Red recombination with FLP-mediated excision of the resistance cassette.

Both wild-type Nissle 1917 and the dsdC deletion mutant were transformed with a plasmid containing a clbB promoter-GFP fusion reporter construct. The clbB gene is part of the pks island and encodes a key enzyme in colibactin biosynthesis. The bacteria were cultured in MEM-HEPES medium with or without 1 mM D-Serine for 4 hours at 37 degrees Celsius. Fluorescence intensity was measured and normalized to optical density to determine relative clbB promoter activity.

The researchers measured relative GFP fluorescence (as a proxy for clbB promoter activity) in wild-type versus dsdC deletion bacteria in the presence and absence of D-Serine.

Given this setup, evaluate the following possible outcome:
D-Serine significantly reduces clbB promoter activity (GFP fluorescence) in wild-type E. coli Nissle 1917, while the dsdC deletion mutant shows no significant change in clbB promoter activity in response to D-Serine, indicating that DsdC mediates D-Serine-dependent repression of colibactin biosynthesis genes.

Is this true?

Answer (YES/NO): NO